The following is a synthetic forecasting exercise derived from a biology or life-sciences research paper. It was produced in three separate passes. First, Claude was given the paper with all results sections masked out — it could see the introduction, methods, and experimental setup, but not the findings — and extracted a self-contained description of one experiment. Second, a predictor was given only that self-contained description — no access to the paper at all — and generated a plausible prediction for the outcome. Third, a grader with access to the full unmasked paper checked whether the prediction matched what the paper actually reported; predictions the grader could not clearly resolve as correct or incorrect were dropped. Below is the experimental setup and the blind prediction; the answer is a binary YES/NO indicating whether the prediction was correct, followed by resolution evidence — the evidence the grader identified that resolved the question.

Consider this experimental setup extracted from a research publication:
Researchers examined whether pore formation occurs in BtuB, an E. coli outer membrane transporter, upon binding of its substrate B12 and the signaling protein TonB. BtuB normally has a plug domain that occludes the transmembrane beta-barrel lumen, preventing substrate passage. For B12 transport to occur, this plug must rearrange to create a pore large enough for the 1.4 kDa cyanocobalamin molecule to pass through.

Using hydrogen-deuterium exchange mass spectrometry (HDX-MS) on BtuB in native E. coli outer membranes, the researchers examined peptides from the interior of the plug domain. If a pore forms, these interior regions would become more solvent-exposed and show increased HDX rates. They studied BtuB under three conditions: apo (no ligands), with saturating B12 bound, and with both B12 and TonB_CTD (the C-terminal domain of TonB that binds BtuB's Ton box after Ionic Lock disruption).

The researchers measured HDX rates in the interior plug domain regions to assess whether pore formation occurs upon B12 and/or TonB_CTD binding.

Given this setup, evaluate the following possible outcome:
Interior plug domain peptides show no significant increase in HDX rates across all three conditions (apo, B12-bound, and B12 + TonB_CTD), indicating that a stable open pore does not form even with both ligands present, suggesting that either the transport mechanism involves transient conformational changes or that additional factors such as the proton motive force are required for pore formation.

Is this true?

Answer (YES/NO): YES